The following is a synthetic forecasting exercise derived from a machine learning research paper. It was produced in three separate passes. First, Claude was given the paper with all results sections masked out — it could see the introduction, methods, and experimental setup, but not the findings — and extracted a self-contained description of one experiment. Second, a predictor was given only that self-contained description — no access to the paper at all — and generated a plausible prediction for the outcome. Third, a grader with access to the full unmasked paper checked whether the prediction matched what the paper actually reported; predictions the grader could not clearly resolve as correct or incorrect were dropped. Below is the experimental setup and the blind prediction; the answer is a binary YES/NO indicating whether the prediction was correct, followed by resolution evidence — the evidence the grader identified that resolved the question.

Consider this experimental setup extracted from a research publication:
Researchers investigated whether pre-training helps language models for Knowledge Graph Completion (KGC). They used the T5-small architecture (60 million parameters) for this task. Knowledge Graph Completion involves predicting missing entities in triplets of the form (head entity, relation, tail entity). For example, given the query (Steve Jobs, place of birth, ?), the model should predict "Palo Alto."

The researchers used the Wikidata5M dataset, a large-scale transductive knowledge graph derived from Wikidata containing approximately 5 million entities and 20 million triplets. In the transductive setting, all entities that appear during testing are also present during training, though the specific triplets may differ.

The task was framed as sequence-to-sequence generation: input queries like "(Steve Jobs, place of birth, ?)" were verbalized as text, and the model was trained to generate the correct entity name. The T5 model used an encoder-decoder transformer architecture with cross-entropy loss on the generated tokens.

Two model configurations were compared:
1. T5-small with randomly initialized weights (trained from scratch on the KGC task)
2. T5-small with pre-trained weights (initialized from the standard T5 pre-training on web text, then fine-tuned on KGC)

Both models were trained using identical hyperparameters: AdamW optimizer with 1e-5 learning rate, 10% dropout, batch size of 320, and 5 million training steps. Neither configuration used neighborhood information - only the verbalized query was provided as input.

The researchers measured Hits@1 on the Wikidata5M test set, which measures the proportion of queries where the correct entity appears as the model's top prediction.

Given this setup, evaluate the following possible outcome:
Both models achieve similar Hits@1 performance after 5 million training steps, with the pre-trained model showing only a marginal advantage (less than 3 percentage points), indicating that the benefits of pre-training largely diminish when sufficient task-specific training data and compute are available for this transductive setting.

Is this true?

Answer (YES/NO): NO